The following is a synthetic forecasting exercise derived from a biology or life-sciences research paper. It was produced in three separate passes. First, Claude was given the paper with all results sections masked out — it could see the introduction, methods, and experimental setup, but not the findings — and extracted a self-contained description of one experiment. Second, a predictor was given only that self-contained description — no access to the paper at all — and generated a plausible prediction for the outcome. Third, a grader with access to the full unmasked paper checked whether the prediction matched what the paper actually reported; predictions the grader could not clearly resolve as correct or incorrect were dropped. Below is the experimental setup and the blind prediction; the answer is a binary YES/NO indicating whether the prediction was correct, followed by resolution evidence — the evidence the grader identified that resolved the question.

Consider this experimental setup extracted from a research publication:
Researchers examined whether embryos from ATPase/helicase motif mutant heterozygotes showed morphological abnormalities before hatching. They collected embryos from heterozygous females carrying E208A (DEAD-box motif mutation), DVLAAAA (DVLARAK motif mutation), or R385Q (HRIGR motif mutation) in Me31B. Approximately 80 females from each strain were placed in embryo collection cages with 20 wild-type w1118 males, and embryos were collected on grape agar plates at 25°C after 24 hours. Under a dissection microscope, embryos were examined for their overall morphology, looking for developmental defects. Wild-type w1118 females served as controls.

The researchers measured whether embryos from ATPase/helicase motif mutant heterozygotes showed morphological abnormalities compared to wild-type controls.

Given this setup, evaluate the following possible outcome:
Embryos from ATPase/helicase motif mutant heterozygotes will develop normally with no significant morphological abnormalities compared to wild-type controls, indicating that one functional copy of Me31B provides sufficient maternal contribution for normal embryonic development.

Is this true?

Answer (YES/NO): NO